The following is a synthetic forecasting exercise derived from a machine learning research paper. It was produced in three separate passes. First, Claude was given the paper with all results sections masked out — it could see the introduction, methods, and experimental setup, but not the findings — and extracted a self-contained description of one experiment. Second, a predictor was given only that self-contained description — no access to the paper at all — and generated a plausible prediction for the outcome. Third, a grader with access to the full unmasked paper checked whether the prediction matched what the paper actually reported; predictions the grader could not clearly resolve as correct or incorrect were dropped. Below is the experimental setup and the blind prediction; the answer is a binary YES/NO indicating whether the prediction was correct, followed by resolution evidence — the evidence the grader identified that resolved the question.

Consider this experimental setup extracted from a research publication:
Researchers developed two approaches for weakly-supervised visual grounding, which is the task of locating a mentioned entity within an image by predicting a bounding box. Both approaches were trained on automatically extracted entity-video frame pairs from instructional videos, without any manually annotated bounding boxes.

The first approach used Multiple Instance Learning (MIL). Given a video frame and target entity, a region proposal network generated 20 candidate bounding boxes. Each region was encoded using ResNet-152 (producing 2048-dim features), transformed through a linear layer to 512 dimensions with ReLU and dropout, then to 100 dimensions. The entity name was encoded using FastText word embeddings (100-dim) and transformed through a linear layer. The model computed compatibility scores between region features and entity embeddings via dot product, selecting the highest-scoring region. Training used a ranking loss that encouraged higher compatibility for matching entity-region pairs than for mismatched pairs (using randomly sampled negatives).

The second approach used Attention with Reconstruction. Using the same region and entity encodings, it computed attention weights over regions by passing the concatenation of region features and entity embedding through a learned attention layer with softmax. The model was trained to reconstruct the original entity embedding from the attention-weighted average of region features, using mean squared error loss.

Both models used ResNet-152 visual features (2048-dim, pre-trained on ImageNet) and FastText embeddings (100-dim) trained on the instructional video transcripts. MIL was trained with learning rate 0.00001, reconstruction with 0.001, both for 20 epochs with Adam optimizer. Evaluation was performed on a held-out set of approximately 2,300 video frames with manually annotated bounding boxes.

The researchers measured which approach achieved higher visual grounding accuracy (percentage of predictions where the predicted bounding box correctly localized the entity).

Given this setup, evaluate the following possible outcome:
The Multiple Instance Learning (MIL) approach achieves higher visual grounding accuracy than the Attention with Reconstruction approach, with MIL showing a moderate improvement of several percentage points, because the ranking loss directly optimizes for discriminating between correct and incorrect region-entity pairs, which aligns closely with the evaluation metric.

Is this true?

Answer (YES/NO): YES